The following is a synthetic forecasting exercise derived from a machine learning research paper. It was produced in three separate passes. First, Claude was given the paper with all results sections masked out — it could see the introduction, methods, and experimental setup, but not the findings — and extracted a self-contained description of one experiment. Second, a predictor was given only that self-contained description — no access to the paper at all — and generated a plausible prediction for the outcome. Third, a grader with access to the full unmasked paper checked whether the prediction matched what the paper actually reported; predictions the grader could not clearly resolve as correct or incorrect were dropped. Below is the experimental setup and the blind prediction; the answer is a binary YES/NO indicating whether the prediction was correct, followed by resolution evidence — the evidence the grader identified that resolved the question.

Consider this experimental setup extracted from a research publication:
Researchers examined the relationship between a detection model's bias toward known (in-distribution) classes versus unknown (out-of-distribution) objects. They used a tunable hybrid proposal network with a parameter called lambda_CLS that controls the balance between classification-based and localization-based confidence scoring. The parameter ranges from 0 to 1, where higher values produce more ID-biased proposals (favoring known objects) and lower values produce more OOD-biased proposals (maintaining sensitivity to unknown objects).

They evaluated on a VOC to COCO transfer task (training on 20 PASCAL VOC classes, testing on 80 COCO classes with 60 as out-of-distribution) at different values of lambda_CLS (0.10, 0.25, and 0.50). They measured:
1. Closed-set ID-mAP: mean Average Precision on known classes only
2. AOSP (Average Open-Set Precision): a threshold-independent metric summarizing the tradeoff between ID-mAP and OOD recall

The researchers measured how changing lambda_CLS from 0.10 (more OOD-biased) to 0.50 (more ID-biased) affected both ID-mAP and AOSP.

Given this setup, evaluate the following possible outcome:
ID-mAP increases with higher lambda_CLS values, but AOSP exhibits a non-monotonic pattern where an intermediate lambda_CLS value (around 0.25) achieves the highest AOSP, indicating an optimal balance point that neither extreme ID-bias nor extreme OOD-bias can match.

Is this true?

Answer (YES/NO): NO